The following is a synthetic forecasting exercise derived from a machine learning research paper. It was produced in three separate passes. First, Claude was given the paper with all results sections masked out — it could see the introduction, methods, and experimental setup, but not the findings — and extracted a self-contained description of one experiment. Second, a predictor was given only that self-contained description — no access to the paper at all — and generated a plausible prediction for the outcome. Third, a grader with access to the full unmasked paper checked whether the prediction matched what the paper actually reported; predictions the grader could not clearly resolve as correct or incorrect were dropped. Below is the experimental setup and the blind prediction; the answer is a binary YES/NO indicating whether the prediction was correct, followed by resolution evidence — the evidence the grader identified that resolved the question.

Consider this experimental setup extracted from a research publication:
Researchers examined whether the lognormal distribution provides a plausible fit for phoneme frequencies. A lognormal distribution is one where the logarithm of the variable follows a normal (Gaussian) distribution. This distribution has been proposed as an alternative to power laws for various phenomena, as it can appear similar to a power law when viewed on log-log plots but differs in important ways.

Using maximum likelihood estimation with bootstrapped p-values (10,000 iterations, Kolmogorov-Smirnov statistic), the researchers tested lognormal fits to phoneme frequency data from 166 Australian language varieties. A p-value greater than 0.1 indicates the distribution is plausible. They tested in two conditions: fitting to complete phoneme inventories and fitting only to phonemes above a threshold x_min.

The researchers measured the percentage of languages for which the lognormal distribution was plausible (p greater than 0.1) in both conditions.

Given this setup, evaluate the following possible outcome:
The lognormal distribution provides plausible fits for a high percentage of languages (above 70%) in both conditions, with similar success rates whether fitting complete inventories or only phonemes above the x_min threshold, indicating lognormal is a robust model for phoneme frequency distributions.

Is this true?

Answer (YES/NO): NO